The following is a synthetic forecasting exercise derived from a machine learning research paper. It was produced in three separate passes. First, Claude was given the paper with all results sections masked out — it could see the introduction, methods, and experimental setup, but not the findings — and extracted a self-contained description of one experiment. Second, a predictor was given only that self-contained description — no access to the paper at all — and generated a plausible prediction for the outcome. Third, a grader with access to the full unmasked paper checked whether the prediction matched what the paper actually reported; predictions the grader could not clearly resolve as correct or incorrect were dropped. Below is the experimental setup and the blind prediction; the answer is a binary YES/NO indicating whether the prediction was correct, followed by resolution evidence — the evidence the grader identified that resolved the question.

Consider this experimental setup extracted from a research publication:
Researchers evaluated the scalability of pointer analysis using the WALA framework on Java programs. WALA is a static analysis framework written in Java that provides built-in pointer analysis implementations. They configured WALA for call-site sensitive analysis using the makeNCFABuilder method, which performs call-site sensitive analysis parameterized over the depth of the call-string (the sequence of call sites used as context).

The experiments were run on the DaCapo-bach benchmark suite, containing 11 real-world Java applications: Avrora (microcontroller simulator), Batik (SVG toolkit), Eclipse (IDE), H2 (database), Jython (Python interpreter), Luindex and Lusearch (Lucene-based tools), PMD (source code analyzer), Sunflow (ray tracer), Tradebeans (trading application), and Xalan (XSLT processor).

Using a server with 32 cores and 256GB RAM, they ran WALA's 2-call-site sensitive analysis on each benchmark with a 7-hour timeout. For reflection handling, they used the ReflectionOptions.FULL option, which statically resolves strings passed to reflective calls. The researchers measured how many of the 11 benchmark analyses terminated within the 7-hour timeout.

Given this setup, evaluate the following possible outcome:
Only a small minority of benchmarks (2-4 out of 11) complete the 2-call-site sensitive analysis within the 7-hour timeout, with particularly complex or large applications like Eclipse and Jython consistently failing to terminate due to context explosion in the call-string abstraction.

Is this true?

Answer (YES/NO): NO